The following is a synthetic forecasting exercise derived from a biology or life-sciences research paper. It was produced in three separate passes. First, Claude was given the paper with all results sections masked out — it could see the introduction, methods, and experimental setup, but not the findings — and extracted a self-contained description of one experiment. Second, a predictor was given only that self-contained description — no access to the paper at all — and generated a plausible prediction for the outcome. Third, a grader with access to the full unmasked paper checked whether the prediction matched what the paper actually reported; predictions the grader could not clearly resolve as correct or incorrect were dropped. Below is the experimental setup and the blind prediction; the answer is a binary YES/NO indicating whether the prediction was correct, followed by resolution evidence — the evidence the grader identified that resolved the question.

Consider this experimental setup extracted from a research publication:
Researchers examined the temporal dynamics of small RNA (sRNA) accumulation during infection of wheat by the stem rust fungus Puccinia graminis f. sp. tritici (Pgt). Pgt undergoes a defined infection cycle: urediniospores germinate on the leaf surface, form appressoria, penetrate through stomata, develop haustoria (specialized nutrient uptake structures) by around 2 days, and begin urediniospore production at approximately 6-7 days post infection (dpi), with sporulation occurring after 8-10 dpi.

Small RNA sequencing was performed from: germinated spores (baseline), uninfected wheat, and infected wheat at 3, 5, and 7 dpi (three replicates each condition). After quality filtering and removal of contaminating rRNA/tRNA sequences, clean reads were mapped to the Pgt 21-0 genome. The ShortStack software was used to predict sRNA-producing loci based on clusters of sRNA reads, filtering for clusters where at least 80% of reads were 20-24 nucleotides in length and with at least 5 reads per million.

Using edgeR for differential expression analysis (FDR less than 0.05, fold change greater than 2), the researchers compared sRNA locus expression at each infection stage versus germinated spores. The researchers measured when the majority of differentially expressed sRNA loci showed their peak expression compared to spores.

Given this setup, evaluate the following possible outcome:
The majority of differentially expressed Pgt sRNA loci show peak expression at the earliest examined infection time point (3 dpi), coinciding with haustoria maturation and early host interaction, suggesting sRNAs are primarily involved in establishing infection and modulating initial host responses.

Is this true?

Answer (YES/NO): NO